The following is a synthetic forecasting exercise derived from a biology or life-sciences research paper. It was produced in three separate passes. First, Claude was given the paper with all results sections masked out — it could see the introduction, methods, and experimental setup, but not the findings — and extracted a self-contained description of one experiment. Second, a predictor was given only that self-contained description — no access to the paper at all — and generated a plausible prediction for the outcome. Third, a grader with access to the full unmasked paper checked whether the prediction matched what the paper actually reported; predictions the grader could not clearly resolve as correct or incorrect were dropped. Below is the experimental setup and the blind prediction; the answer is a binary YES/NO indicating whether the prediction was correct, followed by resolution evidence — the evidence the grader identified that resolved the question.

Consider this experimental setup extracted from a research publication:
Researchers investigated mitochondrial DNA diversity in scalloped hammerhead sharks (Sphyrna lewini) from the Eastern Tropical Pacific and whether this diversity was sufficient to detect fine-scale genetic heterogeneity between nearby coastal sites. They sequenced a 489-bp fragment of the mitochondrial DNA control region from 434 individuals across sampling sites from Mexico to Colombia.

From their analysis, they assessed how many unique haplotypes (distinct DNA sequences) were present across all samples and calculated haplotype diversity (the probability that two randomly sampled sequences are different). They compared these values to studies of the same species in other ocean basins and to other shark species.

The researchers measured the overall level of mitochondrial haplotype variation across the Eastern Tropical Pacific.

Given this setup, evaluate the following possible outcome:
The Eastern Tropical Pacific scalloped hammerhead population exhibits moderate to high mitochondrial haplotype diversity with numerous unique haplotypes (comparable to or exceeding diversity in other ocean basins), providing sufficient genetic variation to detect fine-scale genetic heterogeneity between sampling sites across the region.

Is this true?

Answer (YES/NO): NO